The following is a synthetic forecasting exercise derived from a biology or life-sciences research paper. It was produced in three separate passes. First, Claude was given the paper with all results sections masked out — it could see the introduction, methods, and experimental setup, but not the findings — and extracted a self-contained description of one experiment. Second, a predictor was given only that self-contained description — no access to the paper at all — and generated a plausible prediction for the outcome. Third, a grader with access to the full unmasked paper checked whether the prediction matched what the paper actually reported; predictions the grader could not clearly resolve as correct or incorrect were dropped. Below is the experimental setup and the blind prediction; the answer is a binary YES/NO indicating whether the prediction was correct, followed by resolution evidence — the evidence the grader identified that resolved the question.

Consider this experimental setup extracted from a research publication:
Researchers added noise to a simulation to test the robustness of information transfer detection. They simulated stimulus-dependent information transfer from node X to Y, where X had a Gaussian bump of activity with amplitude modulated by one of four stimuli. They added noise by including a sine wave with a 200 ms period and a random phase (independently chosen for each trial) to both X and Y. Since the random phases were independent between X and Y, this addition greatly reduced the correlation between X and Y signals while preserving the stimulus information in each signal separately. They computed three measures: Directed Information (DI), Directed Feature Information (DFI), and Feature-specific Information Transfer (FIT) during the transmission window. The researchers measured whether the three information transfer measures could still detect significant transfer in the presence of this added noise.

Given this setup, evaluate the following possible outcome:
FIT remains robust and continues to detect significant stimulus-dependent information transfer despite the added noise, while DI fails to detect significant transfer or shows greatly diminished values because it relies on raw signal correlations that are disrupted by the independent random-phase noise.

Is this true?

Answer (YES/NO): YES